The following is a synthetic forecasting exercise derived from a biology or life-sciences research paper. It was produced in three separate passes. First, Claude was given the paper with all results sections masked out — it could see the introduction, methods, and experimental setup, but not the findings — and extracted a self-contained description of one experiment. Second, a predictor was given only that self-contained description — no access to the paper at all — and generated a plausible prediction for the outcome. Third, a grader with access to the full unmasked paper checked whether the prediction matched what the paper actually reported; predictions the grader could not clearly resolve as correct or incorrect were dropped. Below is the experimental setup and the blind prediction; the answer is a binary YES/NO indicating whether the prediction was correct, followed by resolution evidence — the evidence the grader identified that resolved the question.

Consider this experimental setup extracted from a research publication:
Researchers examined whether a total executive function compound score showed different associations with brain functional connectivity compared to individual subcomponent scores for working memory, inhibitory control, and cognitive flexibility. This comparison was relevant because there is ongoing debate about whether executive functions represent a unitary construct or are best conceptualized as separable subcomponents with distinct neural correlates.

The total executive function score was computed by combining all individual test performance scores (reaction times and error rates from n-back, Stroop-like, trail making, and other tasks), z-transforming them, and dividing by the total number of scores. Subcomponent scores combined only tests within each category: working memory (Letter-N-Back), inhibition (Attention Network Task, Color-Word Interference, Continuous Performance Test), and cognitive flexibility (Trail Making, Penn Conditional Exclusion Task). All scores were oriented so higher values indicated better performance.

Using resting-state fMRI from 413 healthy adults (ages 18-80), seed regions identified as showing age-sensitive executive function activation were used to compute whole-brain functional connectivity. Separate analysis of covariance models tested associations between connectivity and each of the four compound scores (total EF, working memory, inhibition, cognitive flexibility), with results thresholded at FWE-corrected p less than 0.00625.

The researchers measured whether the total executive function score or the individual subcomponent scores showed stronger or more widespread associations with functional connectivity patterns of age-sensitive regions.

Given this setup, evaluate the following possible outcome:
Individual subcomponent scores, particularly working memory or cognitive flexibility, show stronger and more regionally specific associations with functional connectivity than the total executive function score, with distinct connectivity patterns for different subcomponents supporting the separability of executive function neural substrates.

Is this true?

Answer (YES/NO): NO